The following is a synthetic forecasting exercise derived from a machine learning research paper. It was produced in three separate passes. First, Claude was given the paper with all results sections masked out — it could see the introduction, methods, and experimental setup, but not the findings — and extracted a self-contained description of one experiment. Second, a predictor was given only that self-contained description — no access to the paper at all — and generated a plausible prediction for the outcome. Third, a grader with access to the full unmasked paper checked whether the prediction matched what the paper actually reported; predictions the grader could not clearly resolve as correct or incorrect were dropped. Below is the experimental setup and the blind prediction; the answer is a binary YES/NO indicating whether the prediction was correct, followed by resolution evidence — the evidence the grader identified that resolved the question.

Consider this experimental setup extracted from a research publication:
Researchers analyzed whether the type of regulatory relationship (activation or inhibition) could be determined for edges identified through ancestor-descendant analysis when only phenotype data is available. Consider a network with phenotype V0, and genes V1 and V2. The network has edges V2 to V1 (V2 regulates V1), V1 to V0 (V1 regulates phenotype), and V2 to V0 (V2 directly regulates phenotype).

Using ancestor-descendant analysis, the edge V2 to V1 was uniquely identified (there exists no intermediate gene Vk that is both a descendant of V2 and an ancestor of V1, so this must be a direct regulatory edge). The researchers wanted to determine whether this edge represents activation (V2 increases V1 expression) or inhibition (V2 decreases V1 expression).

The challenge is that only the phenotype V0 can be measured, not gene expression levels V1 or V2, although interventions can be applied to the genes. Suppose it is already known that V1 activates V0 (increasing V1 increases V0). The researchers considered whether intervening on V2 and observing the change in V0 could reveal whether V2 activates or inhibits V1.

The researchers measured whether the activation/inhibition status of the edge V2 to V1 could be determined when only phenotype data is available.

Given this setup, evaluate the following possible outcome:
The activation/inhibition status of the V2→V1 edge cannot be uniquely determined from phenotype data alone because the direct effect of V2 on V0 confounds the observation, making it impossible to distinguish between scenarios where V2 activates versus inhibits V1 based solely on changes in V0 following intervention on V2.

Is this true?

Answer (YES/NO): YES